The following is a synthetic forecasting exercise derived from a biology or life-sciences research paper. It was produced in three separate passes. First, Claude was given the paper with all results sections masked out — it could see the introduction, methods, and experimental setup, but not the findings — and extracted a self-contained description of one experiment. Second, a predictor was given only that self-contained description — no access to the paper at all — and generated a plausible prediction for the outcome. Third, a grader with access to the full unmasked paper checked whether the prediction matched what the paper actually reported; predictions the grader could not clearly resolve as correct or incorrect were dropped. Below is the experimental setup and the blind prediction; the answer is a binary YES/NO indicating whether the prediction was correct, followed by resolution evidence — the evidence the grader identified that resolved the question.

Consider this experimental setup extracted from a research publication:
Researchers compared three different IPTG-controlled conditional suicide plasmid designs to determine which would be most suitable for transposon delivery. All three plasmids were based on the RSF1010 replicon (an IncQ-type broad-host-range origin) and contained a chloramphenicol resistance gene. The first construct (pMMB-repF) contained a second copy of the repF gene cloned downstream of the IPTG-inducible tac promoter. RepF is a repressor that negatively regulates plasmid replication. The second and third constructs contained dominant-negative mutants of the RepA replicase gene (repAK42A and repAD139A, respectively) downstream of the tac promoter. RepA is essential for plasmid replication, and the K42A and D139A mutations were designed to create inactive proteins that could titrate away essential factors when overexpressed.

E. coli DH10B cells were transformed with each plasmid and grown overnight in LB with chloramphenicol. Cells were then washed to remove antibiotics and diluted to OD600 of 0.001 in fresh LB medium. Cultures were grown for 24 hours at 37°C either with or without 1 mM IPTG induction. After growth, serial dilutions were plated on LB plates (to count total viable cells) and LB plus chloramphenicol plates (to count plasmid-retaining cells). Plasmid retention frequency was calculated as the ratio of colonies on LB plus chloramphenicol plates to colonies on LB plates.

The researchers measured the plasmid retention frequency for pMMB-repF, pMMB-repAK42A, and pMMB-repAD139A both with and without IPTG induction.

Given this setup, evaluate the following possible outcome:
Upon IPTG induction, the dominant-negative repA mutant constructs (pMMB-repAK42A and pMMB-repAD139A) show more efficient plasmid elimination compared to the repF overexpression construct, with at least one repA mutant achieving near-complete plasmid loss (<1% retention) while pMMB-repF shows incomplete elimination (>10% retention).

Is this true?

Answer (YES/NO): NO